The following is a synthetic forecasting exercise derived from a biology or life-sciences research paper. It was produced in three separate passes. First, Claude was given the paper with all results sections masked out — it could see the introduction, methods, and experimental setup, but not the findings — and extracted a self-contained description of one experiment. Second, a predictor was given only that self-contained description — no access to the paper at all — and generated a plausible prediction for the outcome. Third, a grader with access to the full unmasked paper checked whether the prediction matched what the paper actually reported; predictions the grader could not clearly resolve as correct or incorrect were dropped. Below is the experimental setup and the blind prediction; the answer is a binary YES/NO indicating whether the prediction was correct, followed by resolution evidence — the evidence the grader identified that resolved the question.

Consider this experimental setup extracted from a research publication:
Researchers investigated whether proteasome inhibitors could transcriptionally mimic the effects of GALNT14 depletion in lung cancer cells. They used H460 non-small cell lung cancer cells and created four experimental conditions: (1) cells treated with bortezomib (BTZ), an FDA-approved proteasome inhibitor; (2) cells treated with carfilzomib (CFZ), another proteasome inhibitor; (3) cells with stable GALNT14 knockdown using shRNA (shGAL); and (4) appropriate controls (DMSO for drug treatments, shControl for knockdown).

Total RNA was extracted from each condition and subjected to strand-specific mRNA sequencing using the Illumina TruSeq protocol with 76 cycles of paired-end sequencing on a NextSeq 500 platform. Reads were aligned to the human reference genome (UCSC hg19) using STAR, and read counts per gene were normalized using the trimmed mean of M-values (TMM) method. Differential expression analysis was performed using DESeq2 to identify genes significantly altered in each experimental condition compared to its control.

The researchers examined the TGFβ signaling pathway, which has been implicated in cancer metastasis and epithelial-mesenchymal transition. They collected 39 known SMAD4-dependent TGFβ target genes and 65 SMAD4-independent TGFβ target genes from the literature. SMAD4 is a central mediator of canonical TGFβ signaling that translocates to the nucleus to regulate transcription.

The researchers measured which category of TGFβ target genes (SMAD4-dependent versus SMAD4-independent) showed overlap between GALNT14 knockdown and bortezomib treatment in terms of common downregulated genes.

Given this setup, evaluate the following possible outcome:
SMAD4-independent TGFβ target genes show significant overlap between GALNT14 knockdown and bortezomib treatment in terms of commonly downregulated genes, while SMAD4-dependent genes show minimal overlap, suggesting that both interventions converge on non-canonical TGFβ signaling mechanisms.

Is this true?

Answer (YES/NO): NO